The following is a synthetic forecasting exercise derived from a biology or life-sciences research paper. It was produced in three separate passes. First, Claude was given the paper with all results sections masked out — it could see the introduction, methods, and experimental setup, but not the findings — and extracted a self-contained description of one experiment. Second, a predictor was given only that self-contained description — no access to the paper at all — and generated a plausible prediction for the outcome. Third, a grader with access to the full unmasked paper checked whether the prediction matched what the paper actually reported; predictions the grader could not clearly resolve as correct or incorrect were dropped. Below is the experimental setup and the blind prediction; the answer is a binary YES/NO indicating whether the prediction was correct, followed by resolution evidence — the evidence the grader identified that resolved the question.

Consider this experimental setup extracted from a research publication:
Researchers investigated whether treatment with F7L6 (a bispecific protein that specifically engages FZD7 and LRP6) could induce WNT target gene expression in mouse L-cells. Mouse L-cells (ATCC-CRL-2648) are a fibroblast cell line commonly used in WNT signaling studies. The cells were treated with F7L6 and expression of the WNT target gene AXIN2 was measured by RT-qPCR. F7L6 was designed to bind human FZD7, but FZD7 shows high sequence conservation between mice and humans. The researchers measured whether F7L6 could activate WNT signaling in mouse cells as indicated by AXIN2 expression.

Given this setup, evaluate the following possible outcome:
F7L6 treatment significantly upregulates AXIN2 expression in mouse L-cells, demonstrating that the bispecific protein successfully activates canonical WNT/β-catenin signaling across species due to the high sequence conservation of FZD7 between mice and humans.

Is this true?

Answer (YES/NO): NO